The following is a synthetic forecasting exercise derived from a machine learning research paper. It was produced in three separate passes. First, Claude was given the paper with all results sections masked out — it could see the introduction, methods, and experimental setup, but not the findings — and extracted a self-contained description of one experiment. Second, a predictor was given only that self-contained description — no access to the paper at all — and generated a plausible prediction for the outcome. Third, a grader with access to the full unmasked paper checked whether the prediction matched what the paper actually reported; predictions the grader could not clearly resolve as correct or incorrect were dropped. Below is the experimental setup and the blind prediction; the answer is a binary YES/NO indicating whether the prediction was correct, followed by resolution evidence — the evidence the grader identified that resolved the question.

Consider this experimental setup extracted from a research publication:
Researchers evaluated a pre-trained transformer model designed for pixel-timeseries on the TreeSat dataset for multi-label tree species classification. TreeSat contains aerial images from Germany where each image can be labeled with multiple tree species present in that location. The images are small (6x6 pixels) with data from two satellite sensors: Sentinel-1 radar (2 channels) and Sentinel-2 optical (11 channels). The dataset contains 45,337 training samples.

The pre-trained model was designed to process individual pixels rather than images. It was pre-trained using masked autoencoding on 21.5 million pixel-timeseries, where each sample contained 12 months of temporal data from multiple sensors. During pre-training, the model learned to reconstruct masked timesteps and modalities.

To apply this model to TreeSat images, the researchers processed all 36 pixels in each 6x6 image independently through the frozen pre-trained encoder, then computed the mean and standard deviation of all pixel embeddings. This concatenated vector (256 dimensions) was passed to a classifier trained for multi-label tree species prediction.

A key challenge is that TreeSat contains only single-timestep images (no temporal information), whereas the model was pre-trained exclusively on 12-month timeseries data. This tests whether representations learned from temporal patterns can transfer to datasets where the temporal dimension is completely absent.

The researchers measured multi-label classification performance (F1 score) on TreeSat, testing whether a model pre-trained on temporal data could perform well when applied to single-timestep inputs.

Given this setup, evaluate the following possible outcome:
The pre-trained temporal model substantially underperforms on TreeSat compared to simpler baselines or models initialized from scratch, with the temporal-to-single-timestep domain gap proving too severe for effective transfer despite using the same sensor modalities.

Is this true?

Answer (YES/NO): NO